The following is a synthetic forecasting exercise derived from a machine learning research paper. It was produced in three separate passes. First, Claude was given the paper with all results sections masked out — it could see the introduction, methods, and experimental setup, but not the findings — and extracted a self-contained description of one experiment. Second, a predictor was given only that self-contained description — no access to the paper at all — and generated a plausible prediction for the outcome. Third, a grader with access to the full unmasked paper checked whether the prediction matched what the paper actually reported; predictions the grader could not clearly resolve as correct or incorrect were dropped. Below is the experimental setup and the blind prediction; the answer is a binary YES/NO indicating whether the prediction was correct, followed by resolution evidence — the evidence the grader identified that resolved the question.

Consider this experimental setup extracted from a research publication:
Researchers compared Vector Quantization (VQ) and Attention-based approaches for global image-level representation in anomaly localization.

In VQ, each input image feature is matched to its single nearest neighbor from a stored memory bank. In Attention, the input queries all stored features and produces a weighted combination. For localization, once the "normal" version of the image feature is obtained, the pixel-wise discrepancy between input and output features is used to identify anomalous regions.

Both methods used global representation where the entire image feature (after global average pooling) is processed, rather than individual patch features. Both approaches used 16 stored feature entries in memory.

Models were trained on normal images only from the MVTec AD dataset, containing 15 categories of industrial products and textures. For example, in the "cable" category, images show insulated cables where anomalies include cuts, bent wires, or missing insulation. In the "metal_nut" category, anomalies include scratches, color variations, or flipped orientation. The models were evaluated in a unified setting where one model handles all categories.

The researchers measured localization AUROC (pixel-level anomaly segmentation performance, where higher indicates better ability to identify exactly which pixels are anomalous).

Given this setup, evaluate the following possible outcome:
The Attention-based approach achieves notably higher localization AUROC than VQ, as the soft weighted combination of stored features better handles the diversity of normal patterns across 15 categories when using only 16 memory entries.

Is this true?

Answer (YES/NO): NO